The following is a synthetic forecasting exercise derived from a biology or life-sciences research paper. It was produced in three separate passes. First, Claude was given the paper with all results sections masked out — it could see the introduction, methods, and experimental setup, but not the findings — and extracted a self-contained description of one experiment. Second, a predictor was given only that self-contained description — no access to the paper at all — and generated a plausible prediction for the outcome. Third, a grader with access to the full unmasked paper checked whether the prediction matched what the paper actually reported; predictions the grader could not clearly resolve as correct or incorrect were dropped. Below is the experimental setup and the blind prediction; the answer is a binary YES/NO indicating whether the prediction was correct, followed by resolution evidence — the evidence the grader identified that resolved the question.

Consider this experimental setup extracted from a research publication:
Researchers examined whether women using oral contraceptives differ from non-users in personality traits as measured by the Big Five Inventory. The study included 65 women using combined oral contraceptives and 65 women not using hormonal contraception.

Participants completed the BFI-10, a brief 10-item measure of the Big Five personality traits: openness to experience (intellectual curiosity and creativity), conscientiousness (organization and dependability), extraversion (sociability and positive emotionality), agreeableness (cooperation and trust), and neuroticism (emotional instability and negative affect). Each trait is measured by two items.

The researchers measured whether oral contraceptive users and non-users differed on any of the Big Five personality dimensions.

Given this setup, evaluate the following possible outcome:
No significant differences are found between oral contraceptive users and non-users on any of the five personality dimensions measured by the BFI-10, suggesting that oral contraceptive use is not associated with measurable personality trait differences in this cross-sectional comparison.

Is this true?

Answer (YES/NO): YES